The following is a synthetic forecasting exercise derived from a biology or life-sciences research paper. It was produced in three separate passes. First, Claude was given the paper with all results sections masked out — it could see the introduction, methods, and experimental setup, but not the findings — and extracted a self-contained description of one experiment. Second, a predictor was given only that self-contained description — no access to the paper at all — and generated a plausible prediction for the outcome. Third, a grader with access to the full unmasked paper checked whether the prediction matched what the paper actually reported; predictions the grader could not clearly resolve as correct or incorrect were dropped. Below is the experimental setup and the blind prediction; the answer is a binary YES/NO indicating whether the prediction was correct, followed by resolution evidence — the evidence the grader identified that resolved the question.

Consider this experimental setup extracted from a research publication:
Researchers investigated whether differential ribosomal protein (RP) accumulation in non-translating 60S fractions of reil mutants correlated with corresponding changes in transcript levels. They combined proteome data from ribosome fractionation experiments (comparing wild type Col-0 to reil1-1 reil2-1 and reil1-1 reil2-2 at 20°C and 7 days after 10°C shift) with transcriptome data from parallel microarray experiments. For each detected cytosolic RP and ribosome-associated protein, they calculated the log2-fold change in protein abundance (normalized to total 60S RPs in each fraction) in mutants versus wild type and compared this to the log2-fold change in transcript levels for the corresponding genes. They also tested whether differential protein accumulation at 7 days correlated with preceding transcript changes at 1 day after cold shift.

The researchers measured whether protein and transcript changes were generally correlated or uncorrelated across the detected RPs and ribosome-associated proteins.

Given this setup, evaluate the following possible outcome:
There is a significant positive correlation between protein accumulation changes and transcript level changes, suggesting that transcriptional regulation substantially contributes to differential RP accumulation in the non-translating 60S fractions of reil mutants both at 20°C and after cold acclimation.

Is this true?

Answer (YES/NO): NO